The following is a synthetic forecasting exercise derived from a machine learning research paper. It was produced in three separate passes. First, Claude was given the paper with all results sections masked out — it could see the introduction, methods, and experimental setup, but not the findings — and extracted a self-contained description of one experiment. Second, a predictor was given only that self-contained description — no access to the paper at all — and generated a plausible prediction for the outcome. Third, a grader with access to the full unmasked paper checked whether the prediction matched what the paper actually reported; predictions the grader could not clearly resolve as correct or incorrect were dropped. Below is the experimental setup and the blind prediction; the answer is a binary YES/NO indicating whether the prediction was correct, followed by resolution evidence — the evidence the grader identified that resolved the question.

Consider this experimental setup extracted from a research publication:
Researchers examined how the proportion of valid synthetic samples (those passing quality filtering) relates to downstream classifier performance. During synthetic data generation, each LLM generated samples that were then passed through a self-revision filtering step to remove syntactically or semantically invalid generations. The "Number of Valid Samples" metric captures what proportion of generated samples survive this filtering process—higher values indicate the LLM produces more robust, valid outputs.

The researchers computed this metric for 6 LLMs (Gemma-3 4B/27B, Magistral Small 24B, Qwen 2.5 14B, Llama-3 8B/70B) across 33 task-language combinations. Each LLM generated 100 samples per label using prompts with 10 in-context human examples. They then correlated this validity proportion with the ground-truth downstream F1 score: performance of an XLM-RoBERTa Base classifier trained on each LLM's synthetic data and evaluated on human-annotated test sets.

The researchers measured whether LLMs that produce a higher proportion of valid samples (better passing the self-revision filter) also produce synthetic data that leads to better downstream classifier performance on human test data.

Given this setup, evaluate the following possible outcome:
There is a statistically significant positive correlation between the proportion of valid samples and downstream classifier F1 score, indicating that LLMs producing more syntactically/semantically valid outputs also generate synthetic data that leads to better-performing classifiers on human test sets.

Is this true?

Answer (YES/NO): NO